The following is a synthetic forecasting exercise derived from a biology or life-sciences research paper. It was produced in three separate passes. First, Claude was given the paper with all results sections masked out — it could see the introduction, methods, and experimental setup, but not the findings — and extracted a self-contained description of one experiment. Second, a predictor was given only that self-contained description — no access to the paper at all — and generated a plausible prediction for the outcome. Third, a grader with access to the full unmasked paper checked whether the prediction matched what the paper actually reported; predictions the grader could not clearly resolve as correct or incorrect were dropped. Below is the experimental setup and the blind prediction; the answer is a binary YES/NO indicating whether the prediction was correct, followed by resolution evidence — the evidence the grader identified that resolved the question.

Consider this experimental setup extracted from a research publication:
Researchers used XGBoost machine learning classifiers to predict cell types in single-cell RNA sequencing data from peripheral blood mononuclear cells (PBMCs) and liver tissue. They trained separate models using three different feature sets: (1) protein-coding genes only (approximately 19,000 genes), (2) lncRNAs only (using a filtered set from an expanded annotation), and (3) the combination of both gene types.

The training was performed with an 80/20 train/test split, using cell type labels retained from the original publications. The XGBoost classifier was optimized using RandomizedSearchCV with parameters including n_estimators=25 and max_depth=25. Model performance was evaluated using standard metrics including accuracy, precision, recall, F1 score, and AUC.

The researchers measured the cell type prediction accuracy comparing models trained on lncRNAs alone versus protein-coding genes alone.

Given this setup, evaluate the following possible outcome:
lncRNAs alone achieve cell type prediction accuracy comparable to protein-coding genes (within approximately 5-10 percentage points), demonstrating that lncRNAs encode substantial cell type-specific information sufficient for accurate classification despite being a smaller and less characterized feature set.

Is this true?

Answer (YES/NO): NO